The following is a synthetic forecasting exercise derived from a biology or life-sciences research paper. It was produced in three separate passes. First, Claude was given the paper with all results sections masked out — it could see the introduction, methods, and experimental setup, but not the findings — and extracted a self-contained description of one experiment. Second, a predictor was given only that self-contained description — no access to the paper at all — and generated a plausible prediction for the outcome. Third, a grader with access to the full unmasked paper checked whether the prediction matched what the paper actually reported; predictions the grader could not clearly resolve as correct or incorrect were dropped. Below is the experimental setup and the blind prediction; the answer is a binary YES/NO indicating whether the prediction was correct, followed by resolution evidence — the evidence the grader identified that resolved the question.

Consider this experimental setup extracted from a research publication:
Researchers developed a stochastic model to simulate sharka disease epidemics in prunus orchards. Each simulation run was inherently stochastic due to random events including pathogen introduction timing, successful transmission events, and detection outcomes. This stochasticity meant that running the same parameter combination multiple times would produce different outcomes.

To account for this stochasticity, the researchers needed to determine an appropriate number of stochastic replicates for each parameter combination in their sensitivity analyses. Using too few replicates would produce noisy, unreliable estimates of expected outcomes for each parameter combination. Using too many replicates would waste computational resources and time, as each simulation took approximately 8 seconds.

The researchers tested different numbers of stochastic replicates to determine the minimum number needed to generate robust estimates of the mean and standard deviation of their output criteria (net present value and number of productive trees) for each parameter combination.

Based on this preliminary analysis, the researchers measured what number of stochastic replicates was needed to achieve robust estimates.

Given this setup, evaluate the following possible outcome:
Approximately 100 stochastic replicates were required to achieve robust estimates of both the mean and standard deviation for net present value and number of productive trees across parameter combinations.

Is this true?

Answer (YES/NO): NO